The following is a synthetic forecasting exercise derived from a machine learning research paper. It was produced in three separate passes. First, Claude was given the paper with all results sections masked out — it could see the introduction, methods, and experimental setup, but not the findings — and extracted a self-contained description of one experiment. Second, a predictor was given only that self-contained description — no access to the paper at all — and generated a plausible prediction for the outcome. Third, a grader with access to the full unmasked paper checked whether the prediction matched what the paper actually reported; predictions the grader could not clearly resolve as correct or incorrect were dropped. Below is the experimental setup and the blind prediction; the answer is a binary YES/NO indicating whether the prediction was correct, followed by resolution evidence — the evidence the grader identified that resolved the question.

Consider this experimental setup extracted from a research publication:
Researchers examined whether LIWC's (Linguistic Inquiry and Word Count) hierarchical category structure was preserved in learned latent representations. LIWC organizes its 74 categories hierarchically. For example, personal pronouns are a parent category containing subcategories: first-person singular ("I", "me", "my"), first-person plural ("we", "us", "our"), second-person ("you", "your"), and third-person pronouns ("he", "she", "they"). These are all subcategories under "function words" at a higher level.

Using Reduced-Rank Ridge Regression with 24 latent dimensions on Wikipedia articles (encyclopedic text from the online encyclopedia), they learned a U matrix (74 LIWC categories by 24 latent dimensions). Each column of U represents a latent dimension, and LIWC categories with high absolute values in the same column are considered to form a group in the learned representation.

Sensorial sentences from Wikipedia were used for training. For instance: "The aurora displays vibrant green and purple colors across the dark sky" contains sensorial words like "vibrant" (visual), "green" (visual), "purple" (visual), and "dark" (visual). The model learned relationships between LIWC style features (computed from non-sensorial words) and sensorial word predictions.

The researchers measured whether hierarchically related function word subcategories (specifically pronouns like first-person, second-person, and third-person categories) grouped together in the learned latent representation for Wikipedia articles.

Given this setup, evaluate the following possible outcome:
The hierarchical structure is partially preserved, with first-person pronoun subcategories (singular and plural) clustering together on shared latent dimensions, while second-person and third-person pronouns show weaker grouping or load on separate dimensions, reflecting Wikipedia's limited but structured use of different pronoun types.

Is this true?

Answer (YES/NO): NO